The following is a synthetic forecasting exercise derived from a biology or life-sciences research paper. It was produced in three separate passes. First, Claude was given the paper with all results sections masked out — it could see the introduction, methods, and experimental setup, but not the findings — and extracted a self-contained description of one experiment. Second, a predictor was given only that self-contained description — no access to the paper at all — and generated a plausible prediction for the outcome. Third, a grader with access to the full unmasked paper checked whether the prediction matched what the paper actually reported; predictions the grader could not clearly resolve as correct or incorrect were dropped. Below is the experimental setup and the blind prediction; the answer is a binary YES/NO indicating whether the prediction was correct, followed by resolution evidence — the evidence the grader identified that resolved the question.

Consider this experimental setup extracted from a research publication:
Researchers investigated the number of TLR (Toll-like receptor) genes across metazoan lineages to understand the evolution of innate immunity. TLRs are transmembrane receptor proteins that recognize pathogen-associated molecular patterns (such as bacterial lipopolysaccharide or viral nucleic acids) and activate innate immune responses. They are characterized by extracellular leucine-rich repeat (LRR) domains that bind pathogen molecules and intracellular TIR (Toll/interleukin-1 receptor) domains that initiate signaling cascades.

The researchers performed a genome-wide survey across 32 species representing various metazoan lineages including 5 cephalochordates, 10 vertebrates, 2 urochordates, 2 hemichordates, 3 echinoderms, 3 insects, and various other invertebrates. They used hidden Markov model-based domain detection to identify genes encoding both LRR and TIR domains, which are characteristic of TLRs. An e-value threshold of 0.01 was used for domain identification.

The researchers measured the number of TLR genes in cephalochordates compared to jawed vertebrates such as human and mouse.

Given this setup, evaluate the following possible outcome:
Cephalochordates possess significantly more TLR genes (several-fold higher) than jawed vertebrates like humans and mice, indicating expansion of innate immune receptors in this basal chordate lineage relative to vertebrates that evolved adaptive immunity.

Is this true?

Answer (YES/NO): YES